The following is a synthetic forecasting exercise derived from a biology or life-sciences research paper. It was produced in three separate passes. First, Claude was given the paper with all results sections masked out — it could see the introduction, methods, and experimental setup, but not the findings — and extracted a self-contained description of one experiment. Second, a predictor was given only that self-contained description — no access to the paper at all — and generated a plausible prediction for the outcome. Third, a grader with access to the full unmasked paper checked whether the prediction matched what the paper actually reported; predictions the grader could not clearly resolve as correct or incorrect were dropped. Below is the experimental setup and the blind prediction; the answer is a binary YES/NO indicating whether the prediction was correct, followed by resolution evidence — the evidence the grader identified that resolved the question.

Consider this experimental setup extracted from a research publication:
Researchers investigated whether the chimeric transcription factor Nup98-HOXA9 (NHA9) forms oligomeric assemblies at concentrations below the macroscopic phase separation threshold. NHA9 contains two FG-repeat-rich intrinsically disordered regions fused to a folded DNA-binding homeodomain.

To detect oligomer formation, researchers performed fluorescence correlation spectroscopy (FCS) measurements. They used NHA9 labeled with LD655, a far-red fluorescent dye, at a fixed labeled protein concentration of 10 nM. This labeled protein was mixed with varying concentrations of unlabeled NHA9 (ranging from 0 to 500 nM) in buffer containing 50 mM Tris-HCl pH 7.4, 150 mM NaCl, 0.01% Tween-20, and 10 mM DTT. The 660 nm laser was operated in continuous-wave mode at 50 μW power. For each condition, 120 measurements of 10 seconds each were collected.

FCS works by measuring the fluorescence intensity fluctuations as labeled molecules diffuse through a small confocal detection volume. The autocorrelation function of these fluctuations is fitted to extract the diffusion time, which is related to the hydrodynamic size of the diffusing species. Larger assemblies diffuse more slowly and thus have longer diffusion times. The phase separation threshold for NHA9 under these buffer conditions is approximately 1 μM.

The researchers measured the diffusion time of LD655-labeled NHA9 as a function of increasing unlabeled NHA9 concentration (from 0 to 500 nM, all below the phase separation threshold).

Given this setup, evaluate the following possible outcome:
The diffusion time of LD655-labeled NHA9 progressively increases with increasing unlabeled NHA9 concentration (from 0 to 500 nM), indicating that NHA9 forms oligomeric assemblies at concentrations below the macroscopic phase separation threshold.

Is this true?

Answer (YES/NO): YES